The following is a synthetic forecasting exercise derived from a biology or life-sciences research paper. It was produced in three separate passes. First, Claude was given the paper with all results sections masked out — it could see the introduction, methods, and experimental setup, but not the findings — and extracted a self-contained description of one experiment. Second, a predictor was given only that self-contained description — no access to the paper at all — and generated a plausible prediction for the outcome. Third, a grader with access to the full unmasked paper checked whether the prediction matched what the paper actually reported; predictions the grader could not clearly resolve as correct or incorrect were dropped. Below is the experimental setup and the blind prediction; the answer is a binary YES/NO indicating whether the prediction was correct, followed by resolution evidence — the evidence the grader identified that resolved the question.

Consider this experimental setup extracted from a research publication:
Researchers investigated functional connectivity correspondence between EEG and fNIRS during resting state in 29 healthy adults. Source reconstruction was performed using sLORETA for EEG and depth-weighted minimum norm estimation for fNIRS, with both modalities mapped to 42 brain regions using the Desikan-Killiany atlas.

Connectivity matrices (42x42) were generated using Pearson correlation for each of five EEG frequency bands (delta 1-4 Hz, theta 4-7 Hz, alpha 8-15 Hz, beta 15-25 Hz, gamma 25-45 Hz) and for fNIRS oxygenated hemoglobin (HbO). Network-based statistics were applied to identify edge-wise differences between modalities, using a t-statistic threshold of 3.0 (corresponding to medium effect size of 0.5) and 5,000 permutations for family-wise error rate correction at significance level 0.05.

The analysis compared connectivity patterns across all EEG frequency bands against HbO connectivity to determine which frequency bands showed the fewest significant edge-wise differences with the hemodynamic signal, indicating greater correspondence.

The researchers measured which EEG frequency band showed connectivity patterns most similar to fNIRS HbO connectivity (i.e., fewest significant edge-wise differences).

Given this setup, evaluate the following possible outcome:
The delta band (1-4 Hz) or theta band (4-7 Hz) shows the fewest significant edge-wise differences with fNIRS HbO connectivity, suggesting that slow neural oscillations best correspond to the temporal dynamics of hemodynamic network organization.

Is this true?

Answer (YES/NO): YES